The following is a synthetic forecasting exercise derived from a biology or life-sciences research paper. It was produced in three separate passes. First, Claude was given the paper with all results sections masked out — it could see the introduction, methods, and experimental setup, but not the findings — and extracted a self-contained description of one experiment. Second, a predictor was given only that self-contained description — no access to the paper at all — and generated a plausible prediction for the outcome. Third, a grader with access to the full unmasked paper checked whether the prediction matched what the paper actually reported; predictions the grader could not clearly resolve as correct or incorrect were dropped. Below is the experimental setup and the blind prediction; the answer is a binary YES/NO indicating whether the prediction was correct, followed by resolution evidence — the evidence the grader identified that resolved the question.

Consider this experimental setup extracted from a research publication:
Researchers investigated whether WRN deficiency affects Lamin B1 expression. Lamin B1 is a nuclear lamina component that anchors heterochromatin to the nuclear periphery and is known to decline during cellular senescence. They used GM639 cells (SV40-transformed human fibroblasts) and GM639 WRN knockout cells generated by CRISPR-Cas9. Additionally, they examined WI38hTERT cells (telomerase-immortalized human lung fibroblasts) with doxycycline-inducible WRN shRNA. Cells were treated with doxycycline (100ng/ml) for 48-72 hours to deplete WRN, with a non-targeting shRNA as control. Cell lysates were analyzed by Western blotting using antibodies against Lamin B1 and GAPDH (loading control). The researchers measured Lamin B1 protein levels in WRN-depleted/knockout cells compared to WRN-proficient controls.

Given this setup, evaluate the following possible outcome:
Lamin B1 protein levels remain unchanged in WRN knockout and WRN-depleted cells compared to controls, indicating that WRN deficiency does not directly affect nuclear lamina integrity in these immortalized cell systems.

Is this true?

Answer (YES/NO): NO